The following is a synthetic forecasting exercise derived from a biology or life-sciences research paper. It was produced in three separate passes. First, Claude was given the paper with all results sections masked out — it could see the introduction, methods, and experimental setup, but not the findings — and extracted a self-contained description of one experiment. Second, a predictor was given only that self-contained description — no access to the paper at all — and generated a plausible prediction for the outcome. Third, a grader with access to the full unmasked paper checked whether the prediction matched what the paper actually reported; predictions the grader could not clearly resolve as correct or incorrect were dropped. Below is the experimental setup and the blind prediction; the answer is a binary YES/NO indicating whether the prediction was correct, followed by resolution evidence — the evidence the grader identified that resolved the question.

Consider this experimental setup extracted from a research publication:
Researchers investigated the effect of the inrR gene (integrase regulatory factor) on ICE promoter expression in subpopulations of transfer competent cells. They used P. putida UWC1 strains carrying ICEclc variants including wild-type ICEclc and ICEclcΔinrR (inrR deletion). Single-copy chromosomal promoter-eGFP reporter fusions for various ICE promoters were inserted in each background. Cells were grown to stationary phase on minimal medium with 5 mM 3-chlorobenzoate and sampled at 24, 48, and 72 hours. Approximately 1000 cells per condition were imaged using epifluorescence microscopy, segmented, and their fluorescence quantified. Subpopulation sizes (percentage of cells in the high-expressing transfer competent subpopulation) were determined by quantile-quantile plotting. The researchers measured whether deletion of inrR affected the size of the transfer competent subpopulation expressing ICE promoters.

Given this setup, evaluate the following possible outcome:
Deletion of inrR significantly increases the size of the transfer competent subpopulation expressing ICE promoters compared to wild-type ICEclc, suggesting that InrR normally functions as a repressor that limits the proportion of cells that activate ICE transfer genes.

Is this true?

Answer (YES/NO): NO